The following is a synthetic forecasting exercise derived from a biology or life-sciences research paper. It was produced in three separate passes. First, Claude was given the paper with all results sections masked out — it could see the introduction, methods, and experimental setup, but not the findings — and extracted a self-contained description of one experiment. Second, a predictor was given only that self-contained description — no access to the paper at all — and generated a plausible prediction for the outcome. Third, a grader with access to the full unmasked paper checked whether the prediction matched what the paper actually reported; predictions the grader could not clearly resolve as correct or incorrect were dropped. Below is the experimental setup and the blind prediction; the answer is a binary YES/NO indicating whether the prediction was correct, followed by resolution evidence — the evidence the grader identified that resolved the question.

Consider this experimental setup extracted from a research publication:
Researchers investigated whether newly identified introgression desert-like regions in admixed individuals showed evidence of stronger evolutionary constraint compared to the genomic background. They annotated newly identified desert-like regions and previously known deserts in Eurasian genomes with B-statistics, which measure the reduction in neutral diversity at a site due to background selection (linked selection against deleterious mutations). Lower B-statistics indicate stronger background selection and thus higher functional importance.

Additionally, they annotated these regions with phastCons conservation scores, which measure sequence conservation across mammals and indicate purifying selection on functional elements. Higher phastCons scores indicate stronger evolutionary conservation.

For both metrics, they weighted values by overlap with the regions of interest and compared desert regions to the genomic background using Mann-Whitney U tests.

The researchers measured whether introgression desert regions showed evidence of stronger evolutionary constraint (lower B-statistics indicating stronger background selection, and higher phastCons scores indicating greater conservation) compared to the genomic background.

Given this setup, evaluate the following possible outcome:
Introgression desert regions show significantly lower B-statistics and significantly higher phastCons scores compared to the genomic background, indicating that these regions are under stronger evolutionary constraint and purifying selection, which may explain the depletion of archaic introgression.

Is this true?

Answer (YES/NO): YES